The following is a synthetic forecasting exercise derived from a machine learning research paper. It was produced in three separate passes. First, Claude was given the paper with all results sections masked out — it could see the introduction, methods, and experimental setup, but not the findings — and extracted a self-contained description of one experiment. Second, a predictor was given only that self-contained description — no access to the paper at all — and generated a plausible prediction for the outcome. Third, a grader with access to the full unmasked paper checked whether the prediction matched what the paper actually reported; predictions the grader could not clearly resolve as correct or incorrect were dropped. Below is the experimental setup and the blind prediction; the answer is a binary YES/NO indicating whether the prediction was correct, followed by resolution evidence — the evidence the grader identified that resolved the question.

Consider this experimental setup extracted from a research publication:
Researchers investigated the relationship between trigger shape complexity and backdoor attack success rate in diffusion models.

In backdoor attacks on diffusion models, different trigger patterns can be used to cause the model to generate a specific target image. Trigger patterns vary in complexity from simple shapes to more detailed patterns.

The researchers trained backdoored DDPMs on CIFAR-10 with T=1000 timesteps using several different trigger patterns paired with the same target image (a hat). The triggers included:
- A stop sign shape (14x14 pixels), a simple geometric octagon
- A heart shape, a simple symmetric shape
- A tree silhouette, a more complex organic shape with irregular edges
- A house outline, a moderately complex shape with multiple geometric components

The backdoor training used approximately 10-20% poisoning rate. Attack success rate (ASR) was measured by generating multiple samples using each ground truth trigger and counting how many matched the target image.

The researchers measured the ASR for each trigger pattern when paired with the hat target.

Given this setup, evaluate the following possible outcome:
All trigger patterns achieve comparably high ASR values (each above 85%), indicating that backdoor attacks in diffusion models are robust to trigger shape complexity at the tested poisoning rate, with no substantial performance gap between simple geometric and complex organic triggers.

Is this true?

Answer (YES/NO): NO